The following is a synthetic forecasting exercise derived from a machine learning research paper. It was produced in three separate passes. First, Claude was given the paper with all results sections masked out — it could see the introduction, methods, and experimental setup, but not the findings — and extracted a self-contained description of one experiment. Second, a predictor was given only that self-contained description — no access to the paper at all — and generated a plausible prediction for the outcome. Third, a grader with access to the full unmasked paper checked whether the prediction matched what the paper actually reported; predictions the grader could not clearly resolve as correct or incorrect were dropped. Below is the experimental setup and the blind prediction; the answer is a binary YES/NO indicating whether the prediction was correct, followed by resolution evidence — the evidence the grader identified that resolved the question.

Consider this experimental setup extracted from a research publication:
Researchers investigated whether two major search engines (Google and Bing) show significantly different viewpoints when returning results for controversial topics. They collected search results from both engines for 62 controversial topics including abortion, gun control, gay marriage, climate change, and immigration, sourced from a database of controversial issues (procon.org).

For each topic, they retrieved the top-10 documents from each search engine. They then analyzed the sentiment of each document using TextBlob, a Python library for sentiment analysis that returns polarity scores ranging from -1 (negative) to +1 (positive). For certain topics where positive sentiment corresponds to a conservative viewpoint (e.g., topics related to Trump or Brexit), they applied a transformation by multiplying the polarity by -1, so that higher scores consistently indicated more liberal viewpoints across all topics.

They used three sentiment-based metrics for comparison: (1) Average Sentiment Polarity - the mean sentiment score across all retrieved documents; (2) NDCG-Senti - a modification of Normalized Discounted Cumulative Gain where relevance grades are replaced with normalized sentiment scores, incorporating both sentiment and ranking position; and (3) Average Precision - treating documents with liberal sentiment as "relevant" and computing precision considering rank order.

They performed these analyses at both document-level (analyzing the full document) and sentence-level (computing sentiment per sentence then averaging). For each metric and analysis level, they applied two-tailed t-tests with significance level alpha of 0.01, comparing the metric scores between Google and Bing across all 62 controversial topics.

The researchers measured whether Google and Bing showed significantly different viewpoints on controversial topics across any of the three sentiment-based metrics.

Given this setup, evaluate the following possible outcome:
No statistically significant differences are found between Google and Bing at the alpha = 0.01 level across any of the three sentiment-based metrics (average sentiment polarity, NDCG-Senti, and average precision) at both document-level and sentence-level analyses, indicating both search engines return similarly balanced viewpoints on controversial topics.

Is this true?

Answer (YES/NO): NO